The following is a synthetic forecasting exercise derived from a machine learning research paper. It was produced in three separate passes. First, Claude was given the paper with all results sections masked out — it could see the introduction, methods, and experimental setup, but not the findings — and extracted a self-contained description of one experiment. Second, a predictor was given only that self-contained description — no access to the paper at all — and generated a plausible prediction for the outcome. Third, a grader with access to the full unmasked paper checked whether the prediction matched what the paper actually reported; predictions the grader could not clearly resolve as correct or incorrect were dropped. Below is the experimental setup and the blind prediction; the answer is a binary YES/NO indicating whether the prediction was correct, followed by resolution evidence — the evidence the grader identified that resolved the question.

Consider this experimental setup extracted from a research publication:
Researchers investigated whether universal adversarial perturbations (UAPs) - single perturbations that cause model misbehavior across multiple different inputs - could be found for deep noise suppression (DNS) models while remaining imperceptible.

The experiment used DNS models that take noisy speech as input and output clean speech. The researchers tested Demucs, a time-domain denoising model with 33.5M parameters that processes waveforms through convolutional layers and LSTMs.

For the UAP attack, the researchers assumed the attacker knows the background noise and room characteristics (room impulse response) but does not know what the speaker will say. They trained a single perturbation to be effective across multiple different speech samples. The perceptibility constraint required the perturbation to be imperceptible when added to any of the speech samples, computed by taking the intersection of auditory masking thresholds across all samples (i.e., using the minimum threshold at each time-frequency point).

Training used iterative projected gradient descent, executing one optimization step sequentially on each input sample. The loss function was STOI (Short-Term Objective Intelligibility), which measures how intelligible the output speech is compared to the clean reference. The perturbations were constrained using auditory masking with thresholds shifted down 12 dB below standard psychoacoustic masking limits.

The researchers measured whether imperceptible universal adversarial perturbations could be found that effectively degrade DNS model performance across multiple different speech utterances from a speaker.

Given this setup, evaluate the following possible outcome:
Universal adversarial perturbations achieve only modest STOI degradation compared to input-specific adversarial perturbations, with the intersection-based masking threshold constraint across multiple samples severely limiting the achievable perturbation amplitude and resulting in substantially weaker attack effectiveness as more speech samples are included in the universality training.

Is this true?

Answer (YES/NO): YES